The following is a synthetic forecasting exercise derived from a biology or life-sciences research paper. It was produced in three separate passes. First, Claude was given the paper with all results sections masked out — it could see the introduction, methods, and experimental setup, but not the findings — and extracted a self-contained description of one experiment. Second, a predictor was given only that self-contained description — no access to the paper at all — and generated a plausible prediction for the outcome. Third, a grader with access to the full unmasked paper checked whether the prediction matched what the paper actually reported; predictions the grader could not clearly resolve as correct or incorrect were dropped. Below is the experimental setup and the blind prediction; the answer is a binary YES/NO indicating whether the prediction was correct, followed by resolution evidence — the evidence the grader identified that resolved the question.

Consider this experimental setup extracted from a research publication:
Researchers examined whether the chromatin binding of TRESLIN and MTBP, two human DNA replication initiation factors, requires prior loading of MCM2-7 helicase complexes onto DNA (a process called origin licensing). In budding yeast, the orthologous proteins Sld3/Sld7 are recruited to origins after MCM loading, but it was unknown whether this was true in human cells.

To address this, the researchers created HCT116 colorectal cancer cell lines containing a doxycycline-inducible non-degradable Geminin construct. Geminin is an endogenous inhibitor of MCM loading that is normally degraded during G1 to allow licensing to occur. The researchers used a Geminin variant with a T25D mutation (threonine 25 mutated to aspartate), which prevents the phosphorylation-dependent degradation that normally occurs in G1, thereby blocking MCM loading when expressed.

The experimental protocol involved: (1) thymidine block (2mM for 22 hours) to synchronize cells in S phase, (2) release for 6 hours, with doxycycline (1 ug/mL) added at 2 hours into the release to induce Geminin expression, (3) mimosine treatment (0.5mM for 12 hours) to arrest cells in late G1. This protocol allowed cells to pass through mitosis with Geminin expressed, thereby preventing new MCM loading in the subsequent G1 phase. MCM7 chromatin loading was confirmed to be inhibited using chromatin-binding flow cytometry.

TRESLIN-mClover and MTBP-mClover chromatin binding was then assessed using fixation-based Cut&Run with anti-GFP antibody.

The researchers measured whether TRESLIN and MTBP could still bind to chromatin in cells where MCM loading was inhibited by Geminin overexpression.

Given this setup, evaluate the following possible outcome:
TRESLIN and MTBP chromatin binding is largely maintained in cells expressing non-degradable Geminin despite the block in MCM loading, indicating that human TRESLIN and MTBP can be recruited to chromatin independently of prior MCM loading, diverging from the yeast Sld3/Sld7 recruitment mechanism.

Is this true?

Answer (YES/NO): YES